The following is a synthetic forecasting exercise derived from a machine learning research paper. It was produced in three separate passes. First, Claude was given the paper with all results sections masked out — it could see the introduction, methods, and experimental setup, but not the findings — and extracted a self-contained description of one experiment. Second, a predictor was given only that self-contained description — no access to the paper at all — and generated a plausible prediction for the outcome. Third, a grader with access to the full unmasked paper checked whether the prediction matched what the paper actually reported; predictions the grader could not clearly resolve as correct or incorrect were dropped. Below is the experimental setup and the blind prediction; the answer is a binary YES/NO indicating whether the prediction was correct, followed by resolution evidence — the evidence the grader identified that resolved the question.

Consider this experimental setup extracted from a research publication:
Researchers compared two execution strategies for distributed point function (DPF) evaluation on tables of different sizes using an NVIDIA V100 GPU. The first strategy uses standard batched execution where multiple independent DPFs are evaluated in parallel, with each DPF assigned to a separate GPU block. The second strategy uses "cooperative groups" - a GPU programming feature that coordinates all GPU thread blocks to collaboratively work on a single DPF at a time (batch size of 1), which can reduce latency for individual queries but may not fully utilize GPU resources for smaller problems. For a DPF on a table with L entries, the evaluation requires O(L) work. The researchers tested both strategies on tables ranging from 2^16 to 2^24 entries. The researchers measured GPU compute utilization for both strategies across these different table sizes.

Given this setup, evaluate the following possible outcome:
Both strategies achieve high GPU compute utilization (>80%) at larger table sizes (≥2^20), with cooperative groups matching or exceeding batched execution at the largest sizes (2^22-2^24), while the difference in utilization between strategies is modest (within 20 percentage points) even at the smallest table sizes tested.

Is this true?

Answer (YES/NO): NO